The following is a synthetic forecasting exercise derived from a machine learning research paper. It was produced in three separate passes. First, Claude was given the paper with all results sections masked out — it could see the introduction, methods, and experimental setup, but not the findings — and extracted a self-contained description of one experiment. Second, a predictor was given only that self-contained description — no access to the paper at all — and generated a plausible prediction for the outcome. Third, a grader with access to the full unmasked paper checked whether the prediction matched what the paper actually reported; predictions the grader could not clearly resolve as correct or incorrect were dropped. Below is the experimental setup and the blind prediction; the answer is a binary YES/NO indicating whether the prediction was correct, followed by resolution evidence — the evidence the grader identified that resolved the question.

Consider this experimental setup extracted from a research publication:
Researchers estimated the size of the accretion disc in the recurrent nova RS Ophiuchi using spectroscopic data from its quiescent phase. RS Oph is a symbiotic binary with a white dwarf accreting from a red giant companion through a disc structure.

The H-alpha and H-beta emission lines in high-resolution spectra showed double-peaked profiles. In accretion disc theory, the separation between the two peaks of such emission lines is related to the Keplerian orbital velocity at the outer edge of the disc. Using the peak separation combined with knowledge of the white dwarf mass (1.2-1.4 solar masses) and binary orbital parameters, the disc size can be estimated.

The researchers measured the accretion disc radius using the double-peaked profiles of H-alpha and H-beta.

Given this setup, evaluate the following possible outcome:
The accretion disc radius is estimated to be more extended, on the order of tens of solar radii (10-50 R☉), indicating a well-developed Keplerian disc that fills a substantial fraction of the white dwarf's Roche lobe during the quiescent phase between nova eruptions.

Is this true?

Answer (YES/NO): YES